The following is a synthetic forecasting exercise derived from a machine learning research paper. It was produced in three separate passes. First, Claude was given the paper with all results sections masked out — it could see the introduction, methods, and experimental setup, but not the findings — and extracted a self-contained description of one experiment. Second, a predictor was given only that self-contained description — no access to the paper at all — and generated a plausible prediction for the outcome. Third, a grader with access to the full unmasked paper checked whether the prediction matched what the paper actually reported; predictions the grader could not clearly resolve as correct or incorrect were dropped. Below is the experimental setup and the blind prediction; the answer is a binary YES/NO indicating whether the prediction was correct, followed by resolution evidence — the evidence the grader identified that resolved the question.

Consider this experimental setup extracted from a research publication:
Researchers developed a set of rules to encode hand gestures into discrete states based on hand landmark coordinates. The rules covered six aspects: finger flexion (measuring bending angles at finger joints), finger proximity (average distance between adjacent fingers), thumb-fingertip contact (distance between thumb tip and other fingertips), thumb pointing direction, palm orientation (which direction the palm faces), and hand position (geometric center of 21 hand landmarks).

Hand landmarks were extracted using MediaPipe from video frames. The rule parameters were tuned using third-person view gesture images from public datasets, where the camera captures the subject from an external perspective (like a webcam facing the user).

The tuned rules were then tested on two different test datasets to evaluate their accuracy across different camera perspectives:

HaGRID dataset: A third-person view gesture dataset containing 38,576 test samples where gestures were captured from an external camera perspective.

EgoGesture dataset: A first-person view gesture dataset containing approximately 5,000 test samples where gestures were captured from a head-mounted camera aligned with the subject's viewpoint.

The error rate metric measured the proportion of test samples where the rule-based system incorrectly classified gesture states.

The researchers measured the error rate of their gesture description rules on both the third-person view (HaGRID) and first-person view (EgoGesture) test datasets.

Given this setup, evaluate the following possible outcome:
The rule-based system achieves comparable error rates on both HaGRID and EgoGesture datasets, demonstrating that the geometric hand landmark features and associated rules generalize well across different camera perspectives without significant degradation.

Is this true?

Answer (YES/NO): NO